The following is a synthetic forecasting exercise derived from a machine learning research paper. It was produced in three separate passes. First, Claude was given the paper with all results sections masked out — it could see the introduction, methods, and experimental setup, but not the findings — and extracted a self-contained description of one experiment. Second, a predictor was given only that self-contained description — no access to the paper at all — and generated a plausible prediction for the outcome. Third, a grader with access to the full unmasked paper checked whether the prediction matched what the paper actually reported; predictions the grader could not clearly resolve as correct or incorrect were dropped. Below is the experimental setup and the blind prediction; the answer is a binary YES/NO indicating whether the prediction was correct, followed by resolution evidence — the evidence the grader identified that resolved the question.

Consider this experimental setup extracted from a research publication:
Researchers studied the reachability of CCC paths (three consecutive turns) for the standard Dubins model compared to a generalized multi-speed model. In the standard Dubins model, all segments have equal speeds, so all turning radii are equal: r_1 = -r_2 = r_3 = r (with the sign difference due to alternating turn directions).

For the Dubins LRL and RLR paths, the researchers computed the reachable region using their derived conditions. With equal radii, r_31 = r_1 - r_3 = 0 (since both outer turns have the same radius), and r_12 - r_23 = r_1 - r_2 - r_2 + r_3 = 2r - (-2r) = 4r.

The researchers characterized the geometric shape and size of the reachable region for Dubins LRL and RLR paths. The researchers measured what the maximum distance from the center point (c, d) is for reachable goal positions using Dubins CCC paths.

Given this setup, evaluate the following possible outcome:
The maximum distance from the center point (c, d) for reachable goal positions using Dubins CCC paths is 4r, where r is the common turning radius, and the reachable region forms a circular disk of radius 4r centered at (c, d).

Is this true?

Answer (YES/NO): YES